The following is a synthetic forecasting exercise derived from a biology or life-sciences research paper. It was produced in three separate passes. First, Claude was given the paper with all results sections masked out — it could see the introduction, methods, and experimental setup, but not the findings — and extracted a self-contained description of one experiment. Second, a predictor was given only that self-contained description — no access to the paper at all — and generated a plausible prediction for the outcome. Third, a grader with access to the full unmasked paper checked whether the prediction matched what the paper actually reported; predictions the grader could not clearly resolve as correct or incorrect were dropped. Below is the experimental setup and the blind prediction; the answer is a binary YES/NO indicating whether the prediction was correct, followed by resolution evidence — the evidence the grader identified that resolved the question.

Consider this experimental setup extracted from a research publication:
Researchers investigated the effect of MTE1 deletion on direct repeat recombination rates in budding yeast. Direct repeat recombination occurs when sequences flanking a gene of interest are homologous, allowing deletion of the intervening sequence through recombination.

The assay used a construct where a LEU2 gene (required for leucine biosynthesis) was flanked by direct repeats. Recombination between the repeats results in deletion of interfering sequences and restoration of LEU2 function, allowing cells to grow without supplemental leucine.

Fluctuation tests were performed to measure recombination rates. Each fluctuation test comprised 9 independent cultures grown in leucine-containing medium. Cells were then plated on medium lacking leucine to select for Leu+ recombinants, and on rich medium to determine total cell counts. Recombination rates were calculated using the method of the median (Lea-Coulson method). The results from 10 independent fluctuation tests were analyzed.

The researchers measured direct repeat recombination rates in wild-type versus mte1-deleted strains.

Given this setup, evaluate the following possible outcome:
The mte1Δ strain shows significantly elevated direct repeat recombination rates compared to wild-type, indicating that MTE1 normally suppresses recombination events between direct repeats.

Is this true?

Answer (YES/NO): NO